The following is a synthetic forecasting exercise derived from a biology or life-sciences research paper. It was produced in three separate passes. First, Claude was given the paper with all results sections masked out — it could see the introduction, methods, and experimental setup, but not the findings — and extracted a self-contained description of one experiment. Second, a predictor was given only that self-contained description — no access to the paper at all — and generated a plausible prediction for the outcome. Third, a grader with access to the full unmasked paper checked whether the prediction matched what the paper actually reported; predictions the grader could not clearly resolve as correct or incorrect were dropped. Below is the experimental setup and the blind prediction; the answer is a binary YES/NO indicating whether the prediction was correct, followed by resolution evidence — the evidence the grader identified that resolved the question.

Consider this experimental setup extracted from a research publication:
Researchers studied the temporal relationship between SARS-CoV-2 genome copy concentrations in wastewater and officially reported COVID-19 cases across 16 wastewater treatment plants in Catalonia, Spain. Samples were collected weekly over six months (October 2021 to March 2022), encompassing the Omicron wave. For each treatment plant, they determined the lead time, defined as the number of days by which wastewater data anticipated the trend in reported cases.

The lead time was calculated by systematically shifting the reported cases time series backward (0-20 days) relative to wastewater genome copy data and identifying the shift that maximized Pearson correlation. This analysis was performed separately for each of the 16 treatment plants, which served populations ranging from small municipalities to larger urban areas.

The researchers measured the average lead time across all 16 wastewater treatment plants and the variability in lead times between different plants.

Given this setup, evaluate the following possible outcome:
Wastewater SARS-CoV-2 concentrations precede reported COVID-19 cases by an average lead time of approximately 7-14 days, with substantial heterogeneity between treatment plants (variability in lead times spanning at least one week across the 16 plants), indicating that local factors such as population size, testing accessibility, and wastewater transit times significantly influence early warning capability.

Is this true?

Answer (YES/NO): YES